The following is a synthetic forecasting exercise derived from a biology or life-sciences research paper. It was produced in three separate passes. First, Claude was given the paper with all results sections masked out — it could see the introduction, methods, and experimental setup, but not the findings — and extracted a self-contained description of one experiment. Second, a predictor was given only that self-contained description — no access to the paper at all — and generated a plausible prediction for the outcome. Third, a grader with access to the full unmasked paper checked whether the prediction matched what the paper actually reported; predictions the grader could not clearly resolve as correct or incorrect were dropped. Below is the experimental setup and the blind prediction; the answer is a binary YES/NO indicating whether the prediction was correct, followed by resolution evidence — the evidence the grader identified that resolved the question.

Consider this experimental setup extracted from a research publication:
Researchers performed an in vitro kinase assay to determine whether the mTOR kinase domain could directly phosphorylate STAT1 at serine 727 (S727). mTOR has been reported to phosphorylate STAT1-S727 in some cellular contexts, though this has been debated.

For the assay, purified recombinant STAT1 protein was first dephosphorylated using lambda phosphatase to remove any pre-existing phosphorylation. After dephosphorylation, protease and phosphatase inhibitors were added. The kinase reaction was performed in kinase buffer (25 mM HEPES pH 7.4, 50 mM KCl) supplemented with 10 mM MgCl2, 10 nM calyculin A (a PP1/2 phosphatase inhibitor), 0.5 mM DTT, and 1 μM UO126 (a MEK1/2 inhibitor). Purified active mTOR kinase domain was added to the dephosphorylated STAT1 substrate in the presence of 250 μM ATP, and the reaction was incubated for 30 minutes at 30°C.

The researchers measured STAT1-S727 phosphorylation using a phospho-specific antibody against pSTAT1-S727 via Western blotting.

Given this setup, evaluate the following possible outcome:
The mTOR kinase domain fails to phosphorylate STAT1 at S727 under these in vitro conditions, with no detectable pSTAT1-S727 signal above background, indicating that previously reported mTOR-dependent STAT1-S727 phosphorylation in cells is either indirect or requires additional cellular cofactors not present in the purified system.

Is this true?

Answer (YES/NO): NO